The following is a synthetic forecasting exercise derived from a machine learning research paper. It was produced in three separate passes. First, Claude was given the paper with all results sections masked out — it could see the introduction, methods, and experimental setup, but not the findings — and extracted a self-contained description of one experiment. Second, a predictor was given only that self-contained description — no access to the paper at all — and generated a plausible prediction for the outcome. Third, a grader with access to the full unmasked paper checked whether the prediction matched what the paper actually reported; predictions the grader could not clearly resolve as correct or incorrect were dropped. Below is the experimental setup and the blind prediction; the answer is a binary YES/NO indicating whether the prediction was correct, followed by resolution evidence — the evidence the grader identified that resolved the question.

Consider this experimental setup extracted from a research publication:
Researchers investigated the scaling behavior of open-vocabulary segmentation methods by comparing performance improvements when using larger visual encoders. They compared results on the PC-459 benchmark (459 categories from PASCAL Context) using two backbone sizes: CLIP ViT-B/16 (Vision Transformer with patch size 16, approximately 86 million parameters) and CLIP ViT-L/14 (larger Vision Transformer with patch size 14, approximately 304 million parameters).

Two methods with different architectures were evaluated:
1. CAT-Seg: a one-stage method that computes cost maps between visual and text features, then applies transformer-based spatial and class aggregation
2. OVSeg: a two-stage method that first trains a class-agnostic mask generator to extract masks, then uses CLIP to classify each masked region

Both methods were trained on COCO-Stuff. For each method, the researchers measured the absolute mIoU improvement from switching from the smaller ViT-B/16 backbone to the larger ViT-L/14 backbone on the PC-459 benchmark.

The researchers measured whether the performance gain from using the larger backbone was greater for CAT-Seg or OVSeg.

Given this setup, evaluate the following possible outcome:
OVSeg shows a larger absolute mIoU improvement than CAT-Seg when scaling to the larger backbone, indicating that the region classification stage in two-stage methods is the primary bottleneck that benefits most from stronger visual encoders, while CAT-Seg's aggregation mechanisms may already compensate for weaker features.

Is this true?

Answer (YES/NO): NO